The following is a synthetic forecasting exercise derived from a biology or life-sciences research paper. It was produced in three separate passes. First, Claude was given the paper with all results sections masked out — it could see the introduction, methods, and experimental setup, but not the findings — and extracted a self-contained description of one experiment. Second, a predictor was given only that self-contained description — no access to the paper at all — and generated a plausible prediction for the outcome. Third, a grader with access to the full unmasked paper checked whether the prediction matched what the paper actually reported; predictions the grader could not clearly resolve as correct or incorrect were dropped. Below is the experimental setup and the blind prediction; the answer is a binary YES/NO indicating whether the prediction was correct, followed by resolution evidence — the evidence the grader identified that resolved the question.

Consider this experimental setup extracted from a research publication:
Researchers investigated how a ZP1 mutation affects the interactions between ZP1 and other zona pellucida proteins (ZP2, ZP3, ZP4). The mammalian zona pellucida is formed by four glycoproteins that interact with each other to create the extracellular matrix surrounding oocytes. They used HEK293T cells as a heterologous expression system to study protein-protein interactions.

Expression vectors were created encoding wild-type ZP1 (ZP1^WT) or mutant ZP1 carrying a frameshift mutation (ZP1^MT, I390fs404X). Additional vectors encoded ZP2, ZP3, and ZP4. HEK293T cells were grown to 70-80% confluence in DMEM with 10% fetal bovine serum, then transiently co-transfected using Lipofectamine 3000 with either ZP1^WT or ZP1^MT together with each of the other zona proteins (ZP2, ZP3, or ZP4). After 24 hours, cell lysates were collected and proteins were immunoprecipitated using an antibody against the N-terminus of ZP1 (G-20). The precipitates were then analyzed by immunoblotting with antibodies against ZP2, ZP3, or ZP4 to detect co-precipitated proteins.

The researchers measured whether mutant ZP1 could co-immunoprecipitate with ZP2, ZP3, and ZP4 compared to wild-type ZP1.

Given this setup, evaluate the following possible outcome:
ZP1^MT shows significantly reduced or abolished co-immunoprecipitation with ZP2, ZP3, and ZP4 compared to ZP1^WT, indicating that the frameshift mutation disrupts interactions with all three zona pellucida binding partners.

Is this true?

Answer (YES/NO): NO